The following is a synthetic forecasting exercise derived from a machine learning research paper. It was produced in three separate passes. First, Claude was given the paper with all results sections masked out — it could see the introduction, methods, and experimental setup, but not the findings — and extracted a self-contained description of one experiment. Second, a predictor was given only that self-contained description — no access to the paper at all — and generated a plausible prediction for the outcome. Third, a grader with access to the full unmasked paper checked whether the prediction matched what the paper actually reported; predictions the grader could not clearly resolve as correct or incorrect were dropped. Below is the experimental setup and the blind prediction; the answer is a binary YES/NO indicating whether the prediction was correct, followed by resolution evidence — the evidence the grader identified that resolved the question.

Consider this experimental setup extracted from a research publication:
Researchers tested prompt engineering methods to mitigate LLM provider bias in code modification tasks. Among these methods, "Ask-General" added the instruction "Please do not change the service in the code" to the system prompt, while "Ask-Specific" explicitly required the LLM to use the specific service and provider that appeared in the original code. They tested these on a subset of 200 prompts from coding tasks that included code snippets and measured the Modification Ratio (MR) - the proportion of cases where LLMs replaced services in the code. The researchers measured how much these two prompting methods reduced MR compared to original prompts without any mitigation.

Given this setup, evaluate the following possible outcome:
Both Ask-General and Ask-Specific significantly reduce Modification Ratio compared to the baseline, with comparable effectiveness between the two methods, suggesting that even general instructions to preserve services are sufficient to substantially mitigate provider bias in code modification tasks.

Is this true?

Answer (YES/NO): NO